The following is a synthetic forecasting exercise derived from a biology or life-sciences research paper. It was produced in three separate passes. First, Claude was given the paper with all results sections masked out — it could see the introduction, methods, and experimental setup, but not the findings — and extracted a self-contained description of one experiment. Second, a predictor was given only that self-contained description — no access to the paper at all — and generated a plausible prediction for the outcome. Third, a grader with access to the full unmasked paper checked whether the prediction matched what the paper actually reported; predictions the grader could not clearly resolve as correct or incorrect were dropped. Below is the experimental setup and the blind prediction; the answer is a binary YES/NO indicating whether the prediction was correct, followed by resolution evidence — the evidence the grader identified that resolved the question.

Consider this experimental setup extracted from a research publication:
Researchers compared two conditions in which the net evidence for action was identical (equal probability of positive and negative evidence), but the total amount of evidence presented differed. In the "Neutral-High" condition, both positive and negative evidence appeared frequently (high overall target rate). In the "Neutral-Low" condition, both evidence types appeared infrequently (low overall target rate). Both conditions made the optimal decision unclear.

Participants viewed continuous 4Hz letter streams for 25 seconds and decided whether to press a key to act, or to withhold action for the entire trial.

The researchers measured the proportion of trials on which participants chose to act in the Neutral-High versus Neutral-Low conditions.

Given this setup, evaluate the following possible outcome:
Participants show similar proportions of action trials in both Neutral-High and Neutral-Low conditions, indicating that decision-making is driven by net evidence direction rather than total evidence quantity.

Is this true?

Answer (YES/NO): NO